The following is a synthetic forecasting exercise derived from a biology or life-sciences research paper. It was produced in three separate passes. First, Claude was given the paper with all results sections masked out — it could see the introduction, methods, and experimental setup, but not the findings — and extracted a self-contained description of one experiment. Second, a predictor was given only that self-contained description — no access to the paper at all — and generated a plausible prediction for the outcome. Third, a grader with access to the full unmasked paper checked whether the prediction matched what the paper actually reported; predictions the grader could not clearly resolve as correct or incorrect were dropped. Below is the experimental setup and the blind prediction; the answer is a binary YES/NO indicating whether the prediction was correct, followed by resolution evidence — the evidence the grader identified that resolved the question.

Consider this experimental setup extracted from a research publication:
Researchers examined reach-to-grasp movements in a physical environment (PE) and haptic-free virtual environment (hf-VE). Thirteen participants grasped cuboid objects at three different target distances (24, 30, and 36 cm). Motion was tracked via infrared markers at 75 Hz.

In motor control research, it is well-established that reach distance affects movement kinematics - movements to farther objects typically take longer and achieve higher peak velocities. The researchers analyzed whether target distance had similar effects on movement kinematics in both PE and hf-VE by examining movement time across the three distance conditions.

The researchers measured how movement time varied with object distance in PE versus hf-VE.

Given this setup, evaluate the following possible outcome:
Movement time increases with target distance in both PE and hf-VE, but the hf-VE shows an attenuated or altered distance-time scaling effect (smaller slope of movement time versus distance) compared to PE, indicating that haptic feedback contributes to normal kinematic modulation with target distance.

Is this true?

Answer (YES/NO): NO